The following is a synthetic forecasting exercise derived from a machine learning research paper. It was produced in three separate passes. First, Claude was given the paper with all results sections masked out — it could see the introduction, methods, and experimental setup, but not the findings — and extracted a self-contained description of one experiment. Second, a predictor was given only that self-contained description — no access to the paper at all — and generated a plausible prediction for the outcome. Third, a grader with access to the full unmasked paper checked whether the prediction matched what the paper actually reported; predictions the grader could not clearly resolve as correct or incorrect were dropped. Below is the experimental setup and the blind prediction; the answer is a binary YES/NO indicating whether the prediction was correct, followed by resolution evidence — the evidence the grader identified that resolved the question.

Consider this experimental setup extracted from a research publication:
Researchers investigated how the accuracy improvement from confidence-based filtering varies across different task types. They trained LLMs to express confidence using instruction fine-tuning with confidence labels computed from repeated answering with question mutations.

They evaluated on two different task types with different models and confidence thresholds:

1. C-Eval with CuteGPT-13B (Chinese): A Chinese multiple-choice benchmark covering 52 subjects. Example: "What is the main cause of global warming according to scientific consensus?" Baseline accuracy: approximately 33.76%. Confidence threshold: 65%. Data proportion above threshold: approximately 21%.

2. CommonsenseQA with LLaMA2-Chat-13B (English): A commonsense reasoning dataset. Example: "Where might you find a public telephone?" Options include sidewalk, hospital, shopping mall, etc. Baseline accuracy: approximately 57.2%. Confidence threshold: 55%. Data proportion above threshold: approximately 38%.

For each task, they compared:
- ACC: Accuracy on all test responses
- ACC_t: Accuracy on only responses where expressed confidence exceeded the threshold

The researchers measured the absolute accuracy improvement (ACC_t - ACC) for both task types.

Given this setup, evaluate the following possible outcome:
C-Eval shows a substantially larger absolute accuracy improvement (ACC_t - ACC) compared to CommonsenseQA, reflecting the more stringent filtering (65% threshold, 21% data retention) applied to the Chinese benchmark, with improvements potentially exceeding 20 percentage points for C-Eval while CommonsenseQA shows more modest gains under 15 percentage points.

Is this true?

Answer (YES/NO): NO